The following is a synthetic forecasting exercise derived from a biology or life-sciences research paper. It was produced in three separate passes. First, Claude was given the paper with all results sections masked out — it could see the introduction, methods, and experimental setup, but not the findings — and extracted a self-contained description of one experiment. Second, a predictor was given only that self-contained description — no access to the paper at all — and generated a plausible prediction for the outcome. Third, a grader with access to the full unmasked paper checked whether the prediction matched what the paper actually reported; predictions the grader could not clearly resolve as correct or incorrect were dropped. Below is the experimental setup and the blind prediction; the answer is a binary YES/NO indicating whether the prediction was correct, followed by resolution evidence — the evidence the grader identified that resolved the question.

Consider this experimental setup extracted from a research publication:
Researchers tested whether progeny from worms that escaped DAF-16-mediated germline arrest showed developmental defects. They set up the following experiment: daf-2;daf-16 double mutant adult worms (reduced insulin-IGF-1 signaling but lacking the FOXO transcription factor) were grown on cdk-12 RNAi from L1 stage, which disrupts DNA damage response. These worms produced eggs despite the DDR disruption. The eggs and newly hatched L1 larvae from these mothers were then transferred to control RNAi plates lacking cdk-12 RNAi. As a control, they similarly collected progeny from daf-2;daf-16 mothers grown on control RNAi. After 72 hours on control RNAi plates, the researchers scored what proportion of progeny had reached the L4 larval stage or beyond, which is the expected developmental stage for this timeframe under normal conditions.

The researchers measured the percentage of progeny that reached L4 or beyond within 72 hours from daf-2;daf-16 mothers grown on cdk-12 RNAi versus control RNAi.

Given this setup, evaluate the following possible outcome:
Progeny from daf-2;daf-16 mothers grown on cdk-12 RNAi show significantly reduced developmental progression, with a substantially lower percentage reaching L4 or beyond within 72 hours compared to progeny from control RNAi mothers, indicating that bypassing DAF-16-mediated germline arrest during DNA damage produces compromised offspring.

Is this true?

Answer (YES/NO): YES